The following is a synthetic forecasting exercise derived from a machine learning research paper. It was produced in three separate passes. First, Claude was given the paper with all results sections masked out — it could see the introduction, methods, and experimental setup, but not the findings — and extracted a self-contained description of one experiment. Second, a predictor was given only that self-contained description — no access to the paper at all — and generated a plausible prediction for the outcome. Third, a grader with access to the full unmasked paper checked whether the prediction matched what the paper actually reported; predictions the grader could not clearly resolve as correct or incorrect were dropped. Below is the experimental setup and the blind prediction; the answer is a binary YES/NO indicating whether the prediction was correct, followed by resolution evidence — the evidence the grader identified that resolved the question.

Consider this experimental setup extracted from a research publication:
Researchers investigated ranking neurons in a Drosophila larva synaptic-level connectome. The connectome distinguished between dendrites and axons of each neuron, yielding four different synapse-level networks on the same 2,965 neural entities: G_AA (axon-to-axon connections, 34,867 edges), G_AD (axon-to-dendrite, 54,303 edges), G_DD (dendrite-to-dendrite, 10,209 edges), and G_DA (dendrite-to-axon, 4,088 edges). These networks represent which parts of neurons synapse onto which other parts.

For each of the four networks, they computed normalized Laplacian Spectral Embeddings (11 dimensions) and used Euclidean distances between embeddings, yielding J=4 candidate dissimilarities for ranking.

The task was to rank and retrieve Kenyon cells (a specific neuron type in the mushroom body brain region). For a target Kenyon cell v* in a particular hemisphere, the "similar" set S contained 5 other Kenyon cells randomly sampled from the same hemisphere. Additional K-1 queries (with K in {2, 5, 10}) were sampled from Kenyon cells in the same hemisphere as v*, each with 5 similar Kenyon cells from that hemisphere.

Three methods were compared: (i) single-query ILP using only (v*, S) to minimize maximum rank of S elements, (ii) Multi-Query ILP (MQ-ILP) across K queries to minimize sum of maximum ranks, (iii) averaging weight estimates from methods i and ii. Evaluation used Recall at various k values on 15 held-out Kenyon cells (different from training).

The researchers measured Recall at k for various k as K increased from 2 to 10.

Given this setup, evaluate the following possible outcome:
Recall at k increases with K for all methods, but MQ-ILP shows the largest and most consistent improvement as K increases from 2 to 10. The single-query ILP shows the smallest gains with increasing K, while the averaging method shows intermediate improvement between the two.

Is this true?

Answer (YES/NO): NO